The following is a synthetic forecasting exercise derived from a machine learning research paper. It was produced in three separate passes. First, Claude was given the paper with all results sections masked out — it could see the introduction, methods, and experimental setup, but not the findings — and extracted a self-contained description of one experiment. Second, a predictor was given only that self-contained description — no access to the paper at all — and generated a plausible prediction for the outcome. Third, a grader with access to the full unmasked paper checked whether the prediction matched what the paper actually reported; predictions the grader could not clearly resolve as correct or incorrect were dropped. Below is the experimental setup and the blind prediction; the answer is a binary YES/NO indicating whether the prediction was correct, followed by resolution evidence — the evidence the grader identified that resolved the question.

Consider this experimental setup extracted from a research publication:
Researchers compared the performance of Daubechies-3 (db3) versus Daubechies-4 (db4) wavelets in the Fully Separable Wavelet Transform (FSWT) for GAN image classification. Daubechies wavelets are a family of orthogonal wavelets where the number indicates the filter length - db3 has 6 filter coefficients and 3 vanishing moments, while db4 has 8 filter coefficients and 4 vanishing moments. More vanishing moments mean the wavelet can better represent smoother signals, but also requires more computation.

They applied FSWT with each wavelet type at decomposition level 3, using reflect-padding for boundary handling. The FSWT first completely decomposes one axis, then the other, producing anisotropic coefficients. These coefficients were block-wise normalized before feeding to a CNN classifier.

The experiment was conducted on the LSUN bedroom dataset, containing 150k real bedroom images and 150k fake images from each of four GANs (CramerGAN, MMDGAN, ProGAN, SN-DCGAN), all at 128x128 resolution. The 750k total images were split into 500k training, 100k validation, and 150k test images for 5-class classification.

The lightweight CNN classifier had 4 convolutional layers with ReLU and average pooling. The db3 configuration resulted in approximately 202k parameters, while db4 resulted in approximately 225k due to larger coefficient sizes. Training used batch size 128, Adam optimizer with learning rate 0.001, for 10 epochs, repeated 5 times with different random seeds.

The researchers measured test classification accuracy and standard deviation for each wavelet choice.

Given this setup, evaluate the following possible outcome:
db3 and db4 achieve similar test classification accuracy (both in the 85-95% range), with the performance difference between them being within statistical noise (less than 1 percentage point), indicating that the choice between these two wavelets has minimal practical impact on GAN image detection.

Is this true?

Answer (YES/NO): NO